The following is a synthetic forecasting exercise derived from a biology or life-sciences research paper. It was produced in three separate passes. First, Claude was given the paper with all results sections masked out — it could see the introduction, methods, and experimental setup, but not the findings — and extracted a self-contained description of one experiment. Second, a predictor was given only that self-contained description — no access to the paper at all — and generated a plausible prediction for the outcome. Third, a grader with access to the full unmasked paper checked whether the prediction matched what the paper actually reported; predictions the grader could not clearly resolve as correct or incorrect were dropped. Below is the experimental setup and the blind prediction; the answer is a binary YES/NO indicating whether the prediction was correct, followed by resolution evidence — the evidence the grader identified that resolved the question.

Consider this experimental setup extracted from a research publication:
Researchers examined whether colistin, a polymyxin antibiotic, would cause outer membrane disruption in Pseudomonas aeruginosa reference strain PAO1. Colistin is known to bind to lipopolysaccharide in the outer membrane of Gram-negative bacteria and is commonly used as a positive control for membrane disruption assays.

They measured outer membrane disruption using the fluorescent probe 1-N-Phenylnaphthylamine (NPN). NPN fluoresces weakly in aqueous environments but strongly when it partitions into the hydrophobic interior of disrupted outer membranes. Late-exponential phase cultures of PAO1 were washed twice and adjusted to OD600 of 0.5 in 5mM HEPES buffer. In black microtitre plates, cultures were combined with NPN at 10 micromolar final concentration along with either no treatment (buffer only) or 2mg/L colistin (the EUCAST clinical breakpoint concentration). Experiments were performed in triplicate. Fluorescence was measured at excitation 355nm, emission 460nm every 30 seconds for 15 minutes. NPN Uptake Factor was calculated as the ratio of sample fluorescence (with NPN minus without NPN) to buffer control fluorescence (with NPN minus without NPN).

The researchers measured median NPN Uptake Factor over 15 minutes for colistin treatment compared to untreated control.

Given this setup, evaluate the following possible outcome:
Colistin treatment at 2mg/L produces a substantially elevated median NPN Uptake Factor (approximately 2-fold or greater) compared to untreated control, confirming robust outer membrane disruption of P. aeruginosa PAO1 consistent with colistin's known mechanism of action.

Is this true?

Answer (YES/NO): YES